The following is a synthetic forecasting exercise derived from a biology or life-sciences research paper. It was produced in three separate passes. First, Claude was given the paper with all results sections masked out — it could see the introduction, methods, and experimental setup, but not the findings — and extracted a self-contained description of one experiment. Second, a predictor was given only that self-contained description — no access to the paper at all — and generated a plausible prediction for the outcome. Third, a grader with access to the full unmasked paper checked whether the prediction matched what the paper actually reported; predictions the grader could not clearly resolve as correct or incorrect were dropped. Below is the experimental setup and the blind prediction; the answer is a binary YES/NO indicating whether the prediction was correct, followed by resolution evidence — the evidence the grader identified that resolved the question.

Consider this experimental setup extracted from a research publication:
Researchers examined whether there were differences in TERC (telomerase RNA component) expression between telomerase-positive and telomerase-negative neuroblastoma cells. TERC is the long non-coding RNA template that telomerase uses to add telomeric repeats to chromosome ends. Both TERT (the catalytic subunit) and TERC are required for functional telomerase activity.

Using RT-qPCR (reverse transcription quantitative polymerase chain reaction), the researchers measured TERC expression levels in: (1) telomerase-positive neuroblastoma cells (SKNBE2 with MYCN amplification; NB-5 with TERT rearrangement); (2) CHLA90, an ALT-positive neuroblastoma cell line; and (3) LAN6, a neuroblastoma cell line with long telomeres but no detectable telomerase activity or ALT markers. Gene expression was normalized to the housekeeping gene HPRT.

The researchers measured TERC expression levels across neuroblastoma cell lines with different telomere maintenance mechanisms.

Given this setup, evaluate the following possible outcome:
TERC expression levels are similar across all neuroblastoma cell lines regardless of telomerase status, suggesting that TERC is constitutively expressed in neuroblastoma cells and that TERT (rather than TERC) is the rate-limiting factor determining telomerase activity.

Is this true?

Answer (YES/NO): NO